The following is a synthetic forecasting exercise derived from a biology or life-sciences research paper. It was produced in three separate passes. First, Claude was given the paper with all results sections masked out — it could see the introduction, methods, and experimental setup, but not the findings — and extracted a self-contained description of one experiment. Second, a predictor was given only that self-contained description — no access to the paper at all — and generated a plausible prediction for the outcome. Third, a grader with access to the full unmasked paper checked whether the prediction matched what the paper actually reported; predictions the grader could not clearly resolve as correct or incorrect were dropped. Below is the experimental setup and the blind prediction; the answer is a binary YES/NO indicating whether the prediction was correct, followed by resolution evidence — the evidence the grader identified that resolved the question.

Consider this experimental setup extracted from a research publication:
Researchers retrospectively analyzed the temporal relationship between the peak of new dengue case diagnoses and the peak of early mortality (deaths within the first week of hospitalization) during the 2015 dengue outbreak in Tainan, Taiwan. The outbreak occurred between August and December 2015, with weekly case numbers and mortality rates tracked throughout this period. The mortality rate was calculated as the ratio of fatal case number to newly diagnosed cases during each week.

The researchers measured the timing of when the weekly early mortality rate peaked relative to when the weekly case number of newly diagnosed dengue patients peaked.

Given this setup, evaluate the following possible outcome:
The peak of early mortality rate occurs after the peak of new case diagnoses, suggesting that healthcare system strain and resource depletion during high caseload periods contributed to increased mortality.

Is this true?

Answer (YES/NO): YES